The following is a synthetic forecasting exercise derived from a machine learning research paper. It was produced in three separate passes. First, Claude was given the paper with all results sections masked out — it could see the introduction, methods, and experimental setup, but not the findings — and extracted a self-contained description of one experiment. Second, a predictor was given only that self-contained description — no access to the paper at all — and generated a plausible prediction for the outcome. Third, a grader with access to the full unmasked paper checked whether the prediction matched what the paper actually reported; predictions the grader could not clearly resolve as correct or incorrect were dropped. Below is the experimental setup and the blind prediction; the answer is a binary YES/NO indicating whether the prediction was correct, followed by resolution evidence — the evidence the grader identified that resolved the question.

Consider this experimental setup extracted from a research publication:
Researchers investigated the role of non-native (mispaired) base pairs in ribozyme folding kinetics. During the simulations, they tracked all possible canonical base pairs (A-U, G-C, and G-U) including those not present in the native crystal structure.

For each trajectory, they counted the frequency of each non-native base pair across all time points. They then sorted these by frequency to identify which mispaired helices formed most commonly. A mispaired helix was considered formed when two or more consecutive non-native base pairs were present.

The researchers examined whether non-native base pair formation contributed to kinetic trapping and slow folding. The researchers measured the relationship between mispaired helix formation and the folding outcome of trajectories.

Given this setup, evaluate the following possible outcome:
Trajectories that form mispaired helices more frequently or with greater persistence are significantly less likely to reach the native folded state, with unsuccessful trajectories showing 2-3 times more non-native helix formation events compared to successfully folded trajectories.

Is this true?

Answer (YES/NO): NO